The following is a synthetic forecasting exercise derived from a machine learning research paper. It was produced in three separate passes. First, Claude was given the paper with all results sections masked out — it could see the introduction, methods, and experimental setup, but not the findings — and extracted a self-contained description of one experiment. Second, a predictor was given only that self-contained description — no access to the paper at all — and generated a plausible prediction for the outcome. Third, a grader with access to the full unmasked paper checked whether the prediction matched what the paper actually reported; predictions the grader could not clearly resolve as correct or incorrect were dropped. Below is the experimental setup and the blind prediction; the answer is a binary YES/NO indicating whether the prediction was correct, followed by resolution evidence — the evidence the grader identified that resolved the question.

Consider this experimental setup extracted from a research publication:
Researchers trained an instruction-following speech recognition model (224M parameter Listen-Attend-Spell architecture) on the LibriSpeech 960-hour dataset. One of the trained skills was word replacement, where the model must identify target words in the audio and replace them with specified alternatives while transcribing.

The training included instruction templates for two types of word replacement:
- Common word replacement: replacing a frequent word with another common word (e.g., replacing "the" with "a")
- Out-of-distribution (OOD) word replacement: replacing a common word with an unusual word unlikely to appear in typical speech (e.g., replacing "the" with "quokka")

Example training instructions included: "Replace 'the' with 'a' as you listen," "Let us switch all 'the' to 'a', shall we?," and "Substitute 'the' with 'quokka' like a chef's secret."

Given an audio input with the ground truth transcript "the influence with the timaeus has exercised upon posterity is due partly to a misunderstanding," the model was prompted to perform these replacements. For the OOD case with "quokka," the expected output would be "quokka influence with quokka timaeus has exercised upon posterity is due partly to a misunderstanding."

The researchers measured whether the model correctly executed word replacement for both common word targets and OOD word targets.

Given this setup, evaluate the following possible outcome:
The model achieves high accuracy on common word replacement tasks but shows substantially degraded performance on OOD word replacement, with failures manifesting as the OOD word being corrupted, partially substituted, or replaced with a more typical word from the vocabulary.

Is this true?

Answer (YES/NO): NO